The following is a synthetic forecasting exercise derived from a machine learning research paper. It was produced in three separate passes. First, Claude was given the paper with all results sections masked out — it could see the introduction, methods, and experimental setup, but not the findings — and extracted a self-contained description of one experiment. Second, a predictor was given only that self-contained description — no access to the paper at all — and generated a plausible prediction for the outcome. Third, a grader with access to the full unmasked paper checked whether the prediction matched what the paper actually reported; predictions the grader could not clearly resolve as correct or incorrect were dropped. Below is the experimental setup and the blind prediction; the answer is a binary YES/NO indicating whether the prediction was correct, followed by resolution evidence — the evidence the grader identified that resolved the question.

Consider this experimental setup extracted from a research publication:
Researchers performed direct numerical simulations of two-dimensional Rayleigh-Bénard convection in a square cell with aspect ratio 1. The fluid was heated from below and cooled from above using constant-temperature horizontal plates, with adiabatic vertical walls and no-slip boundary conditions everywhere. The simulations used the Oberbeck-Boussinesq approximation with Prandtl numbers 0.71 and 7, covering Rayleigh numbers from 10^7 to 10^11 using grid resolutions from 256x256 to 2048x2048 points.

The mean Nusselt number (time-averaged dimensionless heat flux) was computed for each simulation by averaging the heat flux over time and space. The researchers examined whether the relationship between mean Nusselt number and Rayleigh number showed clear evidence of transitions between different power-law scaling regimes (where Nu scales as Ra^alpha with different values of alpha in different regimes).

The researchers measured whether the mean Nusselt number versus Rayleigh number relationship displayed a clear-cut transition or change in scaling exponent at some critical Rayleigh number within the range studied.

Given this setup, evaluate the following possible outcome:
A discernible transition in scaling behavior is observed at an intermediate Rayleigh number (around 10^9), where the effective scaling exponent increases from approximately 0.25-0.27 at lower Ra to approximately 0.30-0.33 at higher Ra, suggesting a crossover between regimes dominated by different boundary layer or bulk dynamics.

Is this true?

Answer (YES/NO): NO